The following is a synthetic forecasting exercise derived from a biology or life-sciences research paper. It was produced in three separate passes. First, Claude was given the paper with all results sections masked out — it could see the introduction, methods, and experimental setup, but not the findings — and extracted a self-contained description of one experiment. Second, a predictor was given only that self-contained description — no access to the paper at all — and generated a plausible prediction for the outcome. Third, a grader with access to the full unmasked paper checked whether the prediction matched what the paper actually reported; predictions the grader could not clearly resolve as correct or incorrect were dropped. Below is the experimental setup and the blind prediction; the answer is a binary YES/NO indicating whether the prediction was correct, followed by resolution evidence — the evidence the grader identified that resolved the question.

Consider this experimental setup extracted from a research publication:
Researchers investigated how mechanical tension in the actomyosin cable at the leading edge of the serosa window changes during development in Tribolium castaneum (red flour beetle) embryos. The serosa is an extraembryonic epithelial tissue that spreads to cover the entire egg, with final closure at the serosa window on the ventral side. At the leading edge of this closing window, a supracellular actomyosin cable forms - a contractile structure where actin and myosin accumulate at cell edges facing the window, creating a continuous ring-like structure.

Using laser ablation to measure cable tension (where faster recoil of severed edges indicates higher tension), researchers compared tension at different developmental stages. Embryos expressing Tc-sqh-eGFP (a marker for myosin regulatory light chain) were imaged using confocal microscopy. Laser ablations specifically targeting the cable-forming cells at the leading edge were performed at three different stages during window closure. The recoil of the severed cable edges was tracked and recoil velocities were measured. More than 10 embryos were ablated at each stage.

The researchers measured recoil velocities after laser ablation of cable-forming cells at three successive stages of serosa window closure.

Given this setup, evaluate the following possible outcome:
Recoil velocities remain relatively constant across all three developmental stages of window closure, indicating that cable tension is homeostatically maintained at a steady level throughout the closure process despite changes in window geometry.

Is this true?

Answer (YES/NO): NO